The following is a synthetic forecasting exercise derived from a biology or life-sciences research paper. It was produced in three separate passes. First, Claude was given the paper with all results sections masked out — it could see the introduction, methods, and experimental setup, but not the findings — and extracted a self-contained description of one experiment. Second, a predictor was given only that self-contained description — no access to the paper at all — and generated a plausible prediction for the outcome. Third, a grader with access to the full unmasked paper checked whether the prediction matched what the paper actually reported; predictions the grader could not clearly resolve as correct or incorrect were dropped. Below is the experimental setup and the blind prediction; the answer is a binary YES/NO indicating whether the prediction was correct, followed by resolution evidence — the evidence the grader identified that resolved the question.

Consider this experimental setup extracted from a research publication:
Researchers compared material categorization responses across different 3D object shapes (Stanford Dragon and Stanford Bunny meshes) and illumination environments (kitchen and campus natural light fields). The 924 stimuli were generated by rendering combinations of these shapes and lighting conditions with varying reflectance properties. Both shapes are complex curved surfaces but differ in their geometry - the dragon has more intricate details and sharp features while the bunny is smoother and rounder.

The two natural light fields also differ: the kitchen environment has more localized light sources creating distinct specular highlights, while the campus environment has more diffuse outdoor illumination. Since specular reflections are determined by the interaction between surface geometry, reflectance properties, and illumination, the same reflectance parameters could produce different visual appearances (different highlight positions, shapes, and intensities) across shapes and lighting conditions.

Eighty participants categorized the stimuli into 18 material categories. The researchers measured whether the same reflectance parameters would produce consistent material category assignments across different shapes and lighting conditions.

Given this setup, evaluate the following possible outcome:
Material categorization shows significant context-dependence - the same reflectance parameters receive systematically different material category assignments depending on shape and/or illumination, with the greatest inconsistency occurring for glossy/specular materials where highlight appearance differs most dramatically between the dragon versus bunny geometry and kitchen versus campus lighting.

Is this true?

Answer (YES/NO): NO